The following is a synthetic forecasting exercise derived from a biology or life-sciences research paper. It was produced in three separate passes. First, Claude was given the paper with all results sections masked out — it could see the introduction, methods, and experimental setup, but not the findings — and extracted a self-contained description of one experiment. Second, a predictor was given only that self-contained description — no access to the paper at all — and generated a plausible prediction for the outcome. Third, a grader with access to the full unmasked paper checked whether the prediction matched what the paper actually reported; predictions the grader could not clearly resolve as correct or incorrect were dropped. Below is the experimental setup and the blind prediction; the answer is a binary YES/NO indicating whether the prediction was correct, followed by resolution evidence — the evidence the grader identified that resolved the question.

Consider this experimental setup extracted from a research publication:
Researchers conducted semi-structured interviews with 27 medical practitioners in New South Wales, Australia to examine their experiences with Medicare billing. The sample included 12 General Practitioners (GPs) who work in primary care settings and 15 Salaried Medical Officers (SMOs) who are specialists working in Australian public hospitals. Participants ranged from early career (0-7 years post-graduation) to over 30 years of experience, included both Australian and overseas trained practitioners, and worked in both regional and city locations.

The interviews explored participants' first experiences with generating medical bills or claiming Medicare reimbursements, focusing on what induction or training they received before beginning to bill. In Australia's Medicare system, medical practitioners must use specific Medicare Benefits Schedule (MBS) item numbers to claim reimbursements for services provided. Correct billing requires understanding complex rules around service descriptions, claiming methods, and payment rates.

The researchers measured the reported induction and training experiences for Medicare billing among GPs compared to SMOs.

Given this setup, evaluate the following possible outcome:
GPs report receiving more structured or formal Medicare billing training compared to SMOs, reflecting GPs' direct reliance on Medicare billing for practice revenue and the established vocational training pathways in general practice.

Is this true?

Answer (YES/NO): NO